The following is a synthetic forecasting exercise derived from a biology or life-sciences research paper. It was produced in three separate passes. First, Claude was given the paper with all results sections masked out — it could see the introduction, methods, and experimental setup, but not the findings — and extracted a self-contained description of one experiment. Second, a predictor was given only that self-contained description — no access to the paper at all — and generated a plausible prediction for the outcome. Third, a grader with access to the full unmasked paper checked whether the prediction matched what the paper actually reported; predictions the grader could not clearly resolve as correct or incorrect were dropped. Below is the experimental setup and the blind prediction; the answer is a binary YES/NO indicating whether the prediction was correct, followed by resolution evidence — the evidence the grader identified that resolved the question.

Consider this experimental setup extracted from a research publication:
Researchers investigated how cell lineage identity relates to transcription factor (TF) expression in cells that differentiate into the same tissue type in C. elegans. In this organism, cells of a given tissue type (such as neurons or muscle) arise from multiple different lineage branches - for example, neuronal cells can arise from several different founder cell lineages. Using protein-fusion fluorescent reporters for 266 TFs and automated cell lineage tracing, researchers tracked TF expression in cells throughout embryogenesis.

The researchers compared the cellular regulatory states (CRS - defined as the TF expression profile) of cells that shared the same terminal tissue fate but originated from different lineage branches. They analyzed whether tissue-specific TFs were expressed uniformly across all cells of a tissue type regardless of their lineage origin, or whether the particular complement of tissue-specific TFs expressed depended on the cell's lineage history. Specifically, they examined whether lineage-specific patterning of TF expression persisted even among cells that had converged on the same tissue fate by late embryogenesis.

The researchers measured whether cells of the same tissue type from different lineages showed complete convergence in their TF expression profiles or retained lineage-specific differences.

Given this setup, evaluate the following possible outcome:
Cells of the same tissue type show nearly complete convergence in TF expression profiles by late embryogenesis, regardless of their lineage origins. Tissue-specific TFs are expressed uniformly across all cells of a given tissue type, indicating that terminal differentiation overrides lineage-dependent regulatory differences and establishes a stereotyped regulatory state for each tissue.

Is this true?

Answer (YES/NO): NO